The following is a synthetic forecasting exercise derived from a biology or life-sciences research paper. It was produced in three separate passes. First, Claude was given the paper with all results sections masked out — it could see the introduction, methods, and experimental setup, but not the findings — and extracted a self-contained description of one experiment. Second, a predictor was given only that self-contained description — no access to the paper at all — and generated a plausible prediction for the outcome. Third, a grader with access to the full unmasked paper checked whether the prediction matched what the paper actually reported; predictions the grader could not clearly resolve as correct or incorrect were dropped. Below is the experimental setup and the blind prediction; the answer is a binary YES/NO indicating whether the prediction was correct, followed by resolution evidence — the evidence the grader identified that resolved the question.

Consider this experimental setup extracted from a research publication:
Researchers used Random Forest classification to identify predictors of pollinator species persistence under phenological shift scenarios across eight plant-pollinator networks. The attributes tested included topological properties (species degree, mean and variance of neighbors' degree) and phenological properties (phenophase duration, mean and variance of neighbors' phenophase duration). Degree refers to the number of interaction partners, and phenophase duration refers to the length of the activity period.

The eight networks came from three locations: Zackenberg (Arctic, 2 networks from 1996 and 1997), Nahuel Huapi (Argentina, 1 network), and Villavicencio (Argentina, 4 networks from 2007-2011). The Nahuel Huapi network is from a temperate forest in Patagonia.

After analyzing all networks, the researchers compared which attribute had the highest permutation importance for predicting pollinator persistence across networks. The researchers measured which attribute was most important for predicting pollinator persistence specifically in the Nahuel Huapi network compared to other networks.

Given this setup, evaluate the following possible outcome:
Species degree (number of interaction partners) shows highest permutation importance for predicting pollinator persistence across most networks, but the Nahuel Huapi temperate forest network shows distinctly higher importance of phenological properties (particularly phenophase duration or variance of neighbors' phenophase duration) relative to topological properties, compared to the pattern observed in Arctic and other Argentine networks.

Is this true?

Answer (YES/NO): YES